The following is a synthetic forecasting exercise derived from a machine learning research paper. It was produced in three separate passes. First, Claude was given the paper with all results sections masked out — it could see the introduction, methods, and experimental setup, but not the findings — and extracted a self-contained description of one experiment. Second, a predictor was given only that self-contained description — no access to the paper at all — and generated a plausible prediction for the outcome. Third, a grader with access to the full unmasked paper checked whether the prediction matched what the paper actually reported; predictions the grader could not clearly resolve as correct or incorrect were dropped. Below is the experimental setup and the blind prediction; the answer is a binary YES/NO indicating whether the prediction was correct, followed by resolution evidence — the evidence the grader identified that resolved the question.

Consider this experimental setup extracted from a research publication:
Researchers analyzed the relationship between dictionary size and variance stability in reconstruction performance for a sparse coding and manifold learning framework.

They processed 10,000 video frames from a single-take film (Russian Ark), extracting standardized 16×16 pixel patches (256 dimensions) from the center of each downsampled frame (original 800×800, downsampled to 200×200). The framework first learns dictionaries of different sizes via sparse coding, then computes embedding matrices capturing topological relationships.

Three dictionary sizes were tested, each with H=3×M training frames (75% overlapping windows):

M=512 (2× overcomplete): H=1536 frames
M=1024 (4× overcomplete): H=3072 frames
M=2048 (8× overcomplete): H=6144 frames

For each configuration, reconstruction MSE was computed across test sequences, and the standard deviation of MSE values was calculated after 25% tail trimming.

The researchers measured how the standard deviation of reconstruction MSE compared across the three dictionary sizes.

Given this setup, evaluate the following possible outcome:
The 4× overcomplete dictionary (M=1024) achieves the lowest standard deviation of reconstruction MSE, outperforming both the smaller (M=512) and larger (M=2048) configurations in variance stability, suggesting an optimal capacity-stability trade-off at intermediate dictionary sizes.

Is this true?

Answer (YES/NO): NO